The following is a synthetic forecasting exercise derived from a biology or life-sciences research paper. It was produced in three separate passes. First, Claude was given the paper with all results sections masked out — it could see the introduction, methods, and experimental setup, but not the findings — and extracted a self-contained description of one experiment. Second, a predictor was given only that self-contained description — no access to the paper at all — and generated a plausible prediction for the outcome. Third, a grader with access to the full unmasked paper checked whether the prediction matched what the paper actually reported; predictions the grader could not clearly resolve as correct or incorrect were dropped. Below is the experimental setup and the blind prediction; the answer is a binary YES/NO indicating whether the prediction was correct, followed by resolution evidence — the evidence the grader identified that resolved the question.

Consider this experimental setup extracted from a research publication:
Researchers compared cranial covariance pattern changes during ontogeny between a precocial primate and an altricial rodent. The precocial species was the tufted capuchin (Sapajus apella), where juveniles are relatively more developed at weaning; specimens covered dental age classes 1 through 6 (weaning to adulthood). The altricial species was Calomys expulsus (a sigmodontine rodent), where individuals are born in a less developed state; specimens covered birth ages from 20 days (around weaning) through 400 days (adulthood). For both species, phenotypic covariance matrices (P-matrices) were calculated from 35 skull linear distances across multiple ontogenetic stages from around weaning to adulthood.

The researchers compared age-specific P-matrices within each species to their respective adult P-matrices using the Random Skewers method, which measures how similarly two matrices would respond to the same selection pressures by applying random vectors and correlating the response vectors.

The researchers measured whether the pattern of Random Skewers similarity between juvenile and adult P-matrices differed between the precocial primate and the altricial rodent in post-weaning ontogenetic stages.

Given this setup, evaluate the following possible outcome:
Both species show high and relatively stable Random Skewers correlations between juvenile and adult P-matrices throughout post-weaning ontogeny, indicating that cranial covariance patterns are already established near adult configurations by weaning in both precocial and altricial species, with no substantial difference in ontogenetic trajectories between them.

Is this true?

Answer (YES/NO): YES